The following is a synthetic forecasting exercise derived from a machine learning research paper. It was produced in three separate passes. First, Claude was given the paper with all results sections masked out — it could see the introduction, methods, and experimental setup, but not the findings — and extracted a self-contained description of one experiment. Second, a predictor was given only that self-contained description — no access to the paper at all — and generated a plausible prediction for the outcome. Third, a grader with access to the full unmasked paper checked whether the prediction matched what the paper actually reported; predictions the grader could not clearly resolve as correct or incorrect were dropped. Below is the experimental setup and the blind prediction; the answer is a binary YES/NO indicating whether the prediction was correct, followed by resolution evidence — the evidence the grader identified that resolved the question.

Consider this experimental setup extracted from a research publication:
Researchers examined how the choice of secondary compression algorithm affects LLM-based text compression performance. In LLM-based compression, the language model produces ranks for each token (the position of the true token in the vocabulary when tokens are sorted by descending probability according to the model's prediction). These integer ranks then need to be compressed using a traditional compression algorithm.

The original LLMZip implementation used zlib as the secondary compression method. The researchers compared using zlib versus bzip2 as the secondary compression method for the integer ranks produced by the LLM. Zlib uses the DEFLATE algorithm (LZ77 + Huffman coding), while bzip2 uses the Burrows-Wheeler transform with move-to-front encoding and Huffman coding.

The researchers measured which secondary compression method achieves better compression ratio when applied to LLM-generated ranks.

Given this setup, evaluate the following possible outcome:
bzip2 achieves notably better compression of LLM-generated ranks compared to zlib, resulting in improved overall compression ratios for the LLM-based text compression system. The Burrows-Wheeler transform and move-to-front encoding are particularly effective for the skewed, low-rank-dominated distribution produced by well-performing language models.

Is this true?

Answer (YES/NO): YES